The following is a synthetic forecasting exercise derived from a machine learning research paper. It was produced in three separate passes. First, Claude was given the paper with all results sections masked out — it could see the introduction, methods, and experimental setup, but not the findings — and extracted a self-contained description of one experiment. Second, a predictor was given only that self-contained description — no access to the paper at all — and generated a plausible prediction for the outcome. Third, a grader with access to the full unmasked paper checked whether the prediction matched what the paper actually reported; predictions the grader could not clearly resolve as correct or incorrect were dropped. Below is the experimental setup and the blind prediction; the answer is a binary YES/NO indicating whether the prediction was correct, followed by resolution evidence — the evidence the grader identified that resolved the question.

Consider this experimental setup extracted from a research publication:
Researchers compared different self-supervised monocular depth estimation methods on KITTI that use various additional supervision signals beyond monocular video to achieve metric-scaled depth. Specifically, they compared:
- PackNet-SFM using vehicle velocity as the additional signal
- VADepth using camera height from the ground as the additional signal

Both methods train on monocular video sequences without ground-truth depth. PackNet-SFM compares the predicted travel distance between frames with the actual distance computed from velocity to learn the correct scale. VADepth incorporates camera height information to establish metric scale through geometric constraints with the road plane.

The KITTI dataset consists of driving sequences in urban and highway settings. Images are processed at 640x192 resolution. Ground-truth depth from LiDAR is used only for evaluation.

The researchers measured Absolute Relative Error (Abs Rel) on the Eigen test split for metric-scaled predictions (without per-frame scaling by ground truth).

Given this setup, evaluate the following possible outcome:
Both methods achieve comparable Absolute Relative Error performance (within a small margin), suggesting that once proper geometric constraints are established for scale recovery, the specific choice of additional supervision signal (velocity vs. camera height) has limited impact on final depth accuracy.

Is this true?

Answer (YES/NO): YES